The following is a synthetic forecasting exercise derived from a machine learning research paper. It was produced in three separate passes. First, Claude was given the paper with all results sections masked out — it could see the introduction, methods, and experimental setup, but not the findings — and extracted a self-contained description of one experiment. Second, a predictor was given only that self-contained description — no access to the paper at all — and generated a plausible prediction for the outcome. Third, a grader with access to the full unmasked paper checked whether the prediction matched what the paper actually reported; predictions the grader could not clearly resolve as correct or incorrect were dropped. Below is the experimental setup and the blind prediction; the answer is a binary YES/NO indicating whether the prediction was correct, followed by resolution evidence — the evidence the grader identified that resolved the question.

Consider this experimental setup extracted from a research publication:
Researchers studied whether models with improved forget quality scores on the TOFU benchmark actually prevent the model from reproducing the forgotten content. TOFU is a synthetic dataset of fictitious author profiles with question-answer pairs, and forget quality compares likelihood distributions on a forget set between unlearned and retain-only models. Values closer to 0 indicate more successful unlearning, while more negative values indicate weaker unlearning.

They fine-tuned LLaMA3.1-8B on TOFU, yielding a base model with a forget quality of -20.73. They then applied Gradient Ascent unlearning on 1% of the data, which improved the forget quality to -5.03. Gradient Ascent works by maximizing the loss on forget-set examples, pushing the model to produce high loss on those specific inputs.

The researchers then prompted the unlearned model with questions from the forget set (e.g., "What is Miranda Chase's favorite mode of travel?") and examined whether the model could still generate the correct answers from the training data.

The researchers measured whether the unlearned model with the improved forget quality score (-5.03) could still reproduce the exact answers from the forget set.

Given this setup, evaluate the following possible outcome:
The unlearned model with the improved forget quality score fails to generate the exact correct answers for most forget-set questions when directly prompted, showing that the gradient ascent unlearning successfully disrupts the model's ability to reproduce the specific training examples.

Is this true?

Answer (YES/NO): NO